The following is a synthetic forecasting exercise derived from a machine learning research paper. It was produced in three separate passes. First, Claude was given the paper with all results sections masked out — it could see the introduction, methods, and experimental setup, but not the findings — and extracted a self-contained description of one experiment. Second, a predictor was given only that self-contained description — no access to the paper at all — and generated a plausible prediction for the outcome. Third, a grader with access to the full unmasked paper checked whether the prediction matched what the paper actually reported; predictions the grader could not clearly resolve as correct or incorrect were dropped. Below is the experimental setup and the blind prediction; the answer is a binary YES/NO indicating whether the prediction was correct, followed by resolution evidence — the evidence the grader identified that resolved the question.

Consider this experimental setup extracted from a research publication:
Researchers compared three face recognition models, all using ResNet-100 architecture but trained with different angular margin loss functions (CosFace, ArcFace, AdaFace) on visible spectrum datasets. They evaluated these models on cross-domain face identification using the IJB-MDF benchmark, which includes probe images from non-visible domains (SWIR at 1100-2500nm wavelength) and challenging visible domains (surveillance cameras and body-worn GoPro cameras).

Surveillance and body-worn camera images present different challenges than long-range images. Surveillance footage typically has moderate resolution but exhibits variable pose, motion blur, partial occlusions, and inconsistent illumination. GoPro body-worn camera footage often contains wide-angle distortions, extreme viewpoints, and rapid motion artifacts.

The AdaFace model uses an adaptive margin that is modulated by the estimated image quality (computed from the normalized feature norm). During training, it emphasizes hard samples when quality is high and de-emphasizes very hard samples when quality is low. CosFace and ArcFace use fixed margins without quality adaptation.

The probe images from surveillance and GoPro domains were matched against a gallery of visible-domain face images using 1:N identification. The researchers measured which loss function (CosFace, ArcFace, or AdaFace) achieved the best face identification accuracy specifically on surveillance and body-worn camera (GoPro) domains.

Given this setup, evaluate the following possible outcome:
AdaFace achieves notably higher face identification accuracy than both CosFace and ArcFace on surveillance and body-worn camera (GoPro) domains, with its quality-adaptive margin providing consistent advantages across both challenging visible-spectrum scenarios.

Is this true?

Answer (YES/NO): NO